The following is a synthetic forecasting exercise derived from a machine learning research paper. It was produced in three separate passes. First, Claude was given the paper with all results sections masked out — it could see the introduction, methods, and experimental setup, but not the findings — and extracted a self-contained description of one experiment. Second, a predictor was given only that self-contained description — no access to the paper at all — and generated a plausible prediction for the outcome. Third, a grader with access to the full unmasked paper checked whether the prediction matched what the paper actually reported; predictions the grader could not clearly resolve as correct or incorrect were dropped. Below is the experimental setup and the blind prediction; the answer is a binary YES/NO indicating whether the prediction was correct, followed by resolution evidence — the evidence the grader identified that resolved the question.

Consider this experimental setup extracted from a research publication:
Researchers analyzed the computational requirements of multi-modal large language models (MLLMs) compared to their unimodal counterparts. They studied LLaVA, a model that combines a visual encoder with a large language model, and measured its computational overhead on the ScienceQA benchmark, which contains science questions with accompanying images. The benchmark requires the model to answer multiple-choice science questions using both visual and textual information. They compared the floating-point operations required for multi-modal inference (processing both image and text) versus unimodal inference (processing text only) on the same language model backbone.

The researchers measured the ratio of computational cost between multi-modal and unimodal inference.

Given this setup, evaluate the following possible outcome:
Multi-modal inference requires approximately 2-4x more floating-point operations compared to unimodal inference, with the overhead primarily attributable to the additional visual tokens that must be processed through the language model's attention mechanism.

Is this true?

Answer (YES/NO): NO